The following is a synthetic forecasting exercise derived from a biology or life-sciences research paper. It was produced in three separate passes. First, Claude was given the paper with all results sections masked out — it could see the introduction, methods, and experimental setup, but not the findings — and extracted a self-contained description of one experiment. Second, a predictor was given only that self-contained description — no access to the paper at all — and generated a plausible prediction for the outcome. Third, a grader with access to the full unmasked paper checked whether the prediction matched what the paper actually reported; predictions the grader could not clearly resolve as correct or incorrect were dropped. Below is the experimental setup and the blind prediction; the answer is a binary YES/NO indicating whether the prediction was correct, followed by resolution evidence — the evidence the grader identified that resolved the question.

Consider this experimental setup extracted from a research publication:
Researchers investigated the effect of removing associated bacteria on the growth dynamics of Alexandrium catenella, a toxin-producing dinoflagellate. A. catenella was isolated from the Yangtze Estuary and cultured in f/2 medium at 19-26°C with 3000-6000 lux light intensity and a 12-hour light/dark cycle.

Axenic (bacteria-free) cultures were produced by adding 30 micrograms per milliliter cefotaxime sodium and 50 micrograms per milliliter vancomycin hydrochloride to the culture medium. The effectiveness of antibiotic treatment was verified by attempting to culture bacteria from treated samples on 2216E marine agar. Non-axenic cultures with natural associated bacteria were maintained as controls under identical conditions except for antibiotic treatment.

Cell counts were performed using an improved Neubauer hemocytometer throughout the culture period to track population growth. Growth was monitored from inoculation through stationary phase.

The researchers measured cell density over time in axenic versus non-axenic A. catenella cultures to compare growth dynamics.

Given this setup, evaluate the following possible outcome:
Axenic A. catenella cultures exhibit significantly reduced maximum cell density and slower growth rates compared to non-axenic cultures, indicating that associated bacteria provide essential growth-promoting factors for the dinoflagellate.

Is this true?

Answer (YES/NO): YES